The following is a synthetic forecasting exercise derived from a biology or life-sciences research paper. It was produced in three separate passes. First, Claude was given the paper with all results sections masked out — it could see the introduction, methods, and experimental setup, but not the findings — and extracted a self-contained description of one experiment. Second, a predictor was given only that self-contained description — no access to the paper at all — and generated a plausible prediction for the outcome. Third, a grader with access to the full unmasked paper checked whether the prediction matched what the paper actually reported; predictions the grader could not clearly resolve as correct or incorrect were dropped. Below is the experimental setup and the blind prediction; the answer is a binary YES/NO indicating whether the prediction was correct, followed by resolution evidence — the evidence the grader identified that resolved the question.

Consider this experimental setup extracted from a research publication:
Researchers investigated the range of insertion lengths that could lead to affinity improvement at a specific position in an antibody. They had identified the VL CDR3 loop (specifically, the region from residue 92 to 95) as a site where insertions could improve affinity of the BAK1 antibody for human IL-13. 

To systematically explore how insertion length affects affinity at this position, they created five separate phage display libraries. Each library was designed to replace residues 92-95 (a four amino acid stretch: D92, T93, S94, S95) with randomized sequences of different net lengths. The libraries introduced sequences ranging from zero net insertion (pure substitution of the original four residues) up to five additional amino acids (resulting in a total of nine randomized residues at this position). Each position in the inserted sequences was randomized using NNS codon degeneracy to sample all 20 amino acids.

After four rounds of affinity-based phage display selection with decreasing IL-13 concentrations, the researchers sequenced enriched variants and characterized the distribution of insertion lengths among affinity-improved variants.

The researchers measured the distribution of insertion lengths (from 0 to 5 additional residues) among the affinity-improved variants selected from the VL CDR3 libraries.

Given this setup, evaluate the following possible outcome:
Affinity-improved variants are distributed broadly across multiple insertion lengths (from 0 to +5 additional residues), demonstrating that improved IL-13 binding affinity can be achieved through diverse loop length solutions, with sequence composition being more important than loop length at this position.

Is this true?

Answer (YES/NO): NO